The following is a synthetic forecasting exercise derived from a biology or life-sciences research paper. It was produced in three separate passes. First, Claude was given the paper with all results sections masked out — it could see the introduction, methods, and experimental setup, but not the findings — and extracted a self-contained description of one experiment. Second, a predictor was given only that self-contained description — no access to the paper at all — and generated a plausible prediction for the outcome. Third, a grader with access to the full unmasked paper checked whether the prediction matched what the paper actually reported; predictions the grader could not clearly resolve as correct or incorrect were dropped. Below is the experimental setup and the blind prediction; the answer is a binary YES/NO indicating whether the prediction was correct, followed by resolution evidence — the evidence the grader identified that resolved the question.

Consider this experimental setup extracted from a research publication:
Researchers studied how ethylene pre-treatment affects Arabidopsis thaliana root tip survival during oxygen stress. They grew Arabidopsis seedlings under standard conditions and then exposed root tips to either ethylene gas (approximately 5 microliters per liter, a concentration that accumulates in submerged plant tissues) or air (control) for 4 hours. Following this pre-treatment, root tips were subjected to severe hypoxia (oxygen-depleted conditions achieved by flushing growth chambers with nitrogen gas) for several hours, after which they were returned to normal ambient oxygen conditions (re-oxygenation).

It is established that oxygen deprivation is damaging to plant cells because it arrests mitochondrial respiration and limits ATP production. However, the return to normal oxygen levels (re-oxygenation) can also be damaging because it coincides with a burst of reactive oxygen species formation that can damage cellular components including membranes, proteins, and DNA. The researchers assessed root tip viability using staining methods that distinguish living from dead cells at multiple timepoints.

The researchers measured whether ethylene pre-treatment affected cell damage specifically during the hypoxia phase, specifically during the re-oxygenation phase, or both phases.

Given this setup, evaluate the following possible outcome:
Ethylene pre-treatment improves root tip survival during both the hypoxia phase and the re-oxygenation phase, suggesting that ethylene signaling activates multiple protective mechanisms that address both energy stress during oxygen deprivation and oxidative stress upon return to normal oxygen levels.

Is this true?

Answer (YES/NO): YES